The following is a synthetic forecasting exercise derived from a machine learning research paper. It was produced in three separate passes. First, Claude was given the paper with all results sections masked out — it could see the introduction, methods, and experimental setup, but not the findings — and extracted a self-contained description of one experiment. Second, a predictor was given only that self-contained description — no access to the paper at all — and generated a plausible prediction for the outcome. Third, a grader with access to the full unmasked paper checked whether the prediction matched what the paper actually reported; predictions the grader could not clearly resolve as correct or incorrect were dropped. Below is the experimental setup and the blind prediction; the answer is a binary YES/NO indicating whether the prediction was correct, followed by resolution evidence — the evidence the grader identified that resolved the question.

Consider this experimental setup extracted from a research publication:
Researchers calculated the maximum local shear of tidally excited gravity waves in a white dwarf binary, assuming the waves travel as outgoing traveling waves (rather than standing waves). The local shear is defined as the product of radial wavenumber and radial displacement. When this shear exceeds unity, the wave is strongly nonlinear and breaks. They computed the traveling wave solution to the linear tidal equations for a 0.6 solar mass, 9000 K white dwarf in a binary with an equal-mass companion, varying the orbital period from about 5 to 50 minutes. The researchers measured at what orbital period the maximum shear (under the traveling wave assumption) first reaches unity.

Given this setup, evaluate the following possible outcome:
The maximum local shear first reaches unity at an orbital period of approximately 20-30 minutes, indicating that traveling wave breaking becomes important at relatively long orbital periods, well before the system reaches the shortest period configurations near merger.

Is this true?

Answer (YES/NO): NO